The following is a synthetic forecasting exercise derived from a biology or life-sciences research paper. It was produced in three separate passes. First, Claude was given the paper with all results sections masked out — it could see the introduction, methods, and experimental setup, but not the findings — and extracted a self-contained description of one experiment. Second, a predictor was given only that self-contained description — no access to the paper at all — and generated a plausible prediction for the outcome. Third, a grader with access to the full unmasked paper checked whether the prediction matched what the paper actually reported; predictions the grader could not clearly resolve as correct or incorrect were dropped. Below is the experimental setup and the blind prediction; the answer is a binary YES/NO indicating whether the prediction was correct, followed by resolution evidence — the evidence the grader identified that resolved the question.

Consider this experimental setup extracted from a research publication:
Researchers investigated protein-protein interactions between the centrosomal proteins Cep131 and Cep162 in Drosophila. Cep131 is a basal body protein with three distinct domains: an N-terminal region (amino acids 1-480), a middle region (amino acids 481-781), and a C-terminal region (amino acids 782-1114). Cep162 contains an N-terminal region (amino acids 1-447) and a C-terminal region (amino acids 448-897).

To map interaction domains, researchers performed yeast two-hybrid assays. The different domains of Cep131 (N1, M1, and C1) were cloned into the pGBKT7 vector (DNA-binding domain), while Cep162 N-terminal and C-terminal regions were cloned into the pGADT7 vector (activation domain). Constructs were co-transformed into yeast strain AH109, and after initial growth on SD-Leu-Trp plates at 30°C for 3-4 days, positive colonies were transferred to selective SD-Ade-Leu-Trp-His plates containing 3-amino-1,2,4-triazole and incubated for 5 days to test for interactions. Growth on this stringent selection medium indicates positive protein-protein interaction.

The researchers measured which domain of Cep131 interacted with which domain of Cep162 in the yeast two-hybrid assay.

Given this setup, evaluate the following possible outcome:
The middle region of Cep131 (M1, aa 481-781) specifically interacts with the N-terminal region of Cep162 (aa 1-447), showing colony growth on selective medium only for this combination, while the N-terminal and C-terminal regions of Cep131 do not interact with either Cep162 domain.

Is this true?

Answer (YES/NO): NO